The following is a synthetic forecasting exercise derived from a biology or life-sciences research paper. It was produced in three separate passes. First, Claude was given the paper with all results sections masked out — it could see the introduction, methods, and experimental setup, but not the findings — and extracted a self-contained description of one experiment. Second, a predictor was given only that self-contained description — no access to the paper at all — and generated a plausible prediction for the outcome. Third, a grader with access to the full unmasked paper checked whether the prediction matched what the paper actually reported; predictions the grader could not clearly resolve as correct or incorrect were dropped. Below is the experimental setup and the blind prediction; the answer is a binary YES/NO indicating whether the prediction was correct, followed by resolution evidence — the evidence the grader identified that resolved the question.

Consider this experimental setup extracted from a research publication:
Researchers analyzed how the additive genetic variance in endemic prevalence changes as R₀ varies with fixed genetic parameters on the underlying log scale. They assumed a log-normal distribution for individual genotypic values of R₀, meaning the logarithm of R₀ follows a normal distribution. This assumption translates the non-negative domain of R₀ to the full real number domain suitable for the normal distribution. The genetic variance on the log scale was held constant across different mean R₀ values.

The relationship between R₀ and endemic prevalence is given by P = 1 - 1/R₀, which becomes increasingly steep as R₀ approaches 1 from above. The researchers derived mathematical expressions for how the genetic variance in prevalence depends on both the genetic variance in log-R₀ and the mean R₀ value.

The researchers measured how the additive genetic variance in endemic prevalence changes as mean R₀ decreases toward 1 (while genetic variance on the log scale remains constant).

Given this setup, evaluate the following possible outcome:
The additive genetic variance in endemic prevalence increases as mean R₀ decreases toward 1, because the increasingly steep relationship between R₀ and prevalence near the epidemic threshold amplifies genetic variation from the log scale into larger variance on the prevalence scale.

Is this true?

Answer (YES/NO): YES